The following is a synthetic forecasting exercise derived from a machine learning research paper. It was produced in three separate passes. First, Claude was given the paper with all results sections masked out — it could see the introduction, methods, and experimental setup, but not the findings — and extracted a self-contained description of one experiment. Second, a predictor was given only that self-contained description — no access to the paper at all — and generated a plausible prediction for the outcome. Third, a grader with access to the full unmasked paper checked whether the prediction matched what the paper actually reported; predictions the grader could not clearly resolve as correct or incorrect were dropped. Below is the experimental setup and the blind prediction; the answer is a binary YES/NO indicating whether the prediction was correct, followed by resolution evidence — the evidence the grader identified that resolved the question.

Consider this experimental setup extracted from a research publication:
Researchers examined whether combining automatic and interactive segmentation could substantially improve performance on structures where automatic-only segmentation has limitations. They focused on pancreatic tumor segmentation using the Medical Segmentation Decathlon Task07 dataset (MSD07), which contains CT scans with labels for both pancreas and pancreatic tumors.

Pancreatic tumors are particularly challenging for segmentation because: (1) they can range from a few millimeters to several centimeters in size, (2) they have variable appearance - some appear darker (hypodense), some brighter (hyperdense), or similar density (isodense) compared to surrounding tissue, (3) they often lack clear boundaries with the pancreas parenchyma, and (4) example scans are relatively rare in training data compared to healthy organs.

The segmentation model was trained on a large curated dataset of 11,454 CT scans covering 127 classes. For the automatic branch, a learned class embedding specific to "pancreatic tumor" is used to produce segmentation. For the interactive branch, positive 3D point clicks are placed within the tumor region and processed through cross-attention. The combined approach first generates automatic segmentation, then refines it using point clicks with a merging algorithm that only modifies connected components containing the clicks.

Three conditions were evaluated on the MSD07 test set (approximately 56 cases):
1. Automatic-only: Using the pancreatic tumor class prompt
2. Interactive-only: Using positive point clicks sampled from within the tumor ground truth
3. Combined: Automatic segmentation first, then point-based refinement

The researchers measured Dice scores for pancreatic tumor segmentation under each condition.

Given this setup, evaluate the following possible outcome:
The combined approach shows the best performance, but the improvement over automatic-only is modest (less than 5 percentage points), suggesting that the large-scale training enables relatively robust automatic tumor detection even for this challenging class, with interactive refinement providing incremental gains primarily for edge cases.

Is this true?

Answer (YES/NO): NO